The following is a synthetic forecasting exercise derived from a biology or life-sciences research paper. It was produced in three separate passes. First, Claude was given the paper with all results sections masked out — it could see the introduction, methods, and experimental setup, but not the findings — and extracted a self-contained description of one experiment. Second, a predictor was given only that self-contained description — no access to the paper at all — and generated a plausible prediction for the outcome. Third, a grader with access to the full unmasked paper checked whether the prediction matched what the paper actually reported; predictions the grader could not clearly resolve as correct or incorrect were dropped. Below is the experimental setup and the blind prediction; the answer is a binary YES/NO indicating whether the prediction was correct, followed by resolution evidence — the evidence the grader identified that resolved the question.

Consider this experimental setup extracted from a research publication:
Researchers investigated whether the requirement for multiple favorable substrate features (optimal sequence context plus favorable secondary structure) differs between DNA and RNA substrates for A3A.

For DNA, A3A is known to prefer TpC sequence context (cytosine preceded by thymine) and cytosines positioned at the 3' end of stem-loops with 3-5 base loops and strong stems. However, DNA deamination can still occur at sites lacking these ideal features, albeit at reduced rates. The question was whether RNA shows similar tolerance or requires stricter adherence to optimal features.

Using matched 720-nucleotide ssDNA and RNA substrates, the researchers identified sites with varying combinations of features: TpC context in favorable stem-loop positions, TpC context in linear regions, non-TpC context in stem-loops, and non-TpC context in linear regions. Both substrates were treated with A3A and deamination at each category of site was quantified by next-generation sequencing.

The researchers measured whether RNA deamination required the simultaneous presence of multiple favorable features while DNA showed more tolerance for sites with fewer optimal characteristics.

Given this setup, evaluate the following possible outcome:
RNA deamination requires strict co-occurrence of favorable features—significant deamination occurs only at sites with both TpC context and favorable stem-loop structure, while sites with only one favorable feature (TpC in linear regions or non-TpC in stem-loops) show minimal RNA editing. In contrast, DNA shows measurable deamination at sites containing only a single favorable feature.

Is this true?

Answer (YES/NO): YES